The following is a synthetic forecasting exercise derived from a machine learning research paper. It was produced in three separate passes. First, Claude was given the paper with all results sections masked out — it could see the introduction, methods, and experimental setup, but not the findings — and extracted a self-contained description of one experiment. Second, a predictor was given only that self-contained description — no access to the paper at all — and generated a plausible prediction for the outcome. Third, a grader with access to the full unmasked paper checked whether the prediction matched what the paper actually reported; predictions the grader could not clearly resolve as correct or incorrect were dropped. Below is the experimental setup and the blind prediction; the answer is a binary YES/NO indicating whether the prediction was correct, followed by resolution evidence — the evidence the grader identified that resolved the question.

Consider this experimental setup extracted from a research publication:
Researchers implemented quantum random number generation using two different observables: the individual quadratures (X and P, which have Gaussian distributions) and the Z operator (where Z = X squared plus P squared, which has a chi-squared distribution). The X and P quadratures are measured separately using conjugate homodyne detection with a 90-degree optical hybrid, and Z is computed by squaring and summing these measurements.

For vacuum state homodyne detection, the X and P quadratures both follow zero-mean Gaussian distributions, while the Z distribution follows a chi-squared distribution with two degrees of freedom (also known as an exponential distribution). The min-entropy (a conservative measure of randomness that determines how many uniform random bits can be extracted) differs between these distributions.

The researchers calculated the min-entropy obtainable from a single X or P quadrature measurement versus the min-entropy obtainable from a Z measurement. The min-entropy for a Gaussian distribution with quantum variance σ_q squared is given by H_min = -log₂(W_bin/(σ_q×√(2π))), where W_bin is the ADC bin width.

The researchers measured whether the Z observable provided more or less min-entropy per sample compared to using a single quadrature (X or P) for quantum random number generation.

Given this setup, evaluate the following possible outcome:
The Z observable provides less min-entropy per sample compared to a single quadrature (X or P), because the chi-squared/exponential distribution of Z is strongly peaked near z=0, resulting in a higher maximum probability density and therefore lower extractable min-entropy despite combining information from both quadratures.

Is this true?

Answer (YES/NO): NO